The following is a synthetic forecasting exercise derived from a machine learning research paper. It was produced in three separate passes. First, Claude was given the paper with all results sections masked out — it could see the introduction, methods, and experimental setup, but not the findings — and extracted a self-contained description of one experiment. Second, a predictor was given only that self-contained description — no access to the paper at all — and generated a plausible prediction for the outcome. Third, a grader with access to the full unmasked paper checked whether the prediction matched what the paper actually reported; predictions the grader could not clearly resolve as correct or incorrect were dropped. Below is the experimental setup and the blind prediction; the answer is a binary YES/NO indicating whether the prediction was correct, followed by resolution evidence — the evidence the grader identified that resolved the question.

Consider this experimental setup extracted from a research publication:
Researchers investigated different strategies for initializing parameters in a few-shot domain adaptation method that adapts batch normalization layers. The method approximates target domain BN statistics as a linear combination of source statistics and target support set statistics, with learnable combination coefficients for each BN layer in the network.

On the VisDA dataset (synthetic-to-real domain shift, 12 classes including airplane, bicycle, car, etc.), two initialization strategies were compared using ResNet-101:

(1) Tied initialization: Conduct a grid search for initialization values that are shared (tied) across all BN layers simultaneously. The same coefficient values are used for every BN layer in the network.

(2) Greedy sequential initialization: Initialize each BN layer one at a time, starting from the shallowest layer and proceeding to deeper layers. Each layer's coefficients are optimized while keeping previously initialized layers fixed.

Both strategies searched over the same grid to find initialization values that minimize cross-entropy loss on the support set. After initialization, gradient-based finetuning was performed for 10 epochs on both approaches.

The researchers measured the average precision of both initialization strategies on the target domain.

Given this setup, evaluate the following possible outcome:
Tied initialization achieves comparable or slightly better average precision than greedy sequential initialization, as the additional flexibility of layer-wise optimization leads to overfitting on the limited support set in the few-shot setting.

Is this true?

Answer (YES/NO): YES